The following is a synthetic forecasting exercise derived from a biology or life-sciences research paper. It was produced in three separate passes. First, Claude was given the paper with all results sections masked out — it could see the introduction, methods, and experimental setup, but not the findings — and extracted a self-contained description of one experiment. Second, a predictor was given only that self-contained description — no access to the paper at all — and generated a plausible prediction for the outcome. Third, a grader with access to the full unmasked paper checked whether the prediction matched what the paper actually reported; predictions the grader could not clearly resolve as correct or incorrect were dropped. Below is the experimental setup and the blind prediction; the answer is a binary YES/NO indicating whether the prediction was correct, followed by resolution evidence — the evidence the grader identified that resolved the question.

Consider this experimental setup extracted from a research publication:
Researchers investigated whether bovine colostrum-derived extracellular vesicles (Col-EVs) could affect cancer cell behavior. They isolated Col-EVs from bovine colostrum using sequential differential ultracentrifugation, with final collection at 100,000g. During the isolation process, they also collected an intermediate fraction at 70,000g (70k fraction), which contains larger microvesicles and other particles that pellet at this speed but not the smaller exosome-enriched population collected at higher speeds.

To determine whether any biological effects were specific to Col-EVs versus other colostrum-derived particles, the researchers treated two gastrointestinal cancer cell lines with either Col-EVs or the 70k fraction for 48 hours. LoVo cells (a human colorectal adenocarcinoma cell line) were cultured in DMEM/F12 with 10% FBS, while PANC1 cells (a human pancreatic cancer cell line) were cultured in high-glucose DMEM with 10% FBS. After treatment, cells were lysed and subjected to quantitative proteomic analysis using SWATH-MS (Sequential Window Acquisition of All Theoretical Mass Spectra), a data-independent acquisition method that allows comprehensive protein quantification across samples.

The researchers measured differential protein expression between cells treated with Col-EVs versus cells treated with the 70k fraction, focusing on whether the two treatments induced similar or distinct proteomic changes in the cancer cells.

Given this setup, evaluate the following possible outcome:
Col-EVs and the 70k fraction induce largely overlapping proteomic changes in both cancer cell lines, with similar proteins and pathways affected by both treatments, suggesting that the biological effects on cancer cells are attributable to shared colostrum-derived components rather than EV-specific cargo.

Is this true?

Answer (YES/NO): NO